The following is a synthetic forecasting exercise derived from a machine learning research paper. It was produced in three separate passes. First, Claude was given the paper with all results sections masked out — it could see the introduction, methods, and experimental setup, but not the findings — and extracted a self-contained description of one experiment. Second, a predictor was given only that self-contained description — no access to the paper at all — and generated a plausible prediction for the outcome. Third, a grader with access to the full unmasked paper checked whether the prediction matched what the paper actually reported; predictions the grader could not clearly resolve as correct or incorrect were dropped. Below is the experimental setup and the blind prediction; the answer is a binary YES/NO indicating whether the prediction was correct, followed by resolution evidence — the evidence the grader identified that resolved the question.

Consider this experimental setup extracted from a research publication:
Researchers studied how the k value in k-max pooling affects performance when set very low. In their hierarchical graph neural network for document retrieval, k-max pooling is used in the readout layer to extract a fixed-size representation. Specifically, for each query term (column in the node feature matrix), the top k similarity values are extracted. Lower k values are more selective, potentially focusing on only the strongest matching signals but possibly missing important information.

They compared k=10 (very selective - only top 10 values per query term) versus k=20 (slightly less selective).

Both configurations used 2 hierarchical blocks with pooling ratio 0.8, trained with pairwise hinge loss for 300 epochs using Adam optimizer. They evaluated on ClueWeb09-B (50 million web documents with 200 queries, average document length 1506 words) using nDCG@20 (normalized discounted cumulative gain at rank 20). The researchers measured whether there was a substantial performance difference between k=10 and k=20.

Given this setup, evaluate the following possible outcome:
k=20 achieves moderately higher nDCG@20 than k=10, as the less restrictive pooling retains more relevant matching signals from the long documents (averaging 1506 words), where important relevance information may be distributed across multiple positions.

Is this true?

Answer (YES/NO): YES